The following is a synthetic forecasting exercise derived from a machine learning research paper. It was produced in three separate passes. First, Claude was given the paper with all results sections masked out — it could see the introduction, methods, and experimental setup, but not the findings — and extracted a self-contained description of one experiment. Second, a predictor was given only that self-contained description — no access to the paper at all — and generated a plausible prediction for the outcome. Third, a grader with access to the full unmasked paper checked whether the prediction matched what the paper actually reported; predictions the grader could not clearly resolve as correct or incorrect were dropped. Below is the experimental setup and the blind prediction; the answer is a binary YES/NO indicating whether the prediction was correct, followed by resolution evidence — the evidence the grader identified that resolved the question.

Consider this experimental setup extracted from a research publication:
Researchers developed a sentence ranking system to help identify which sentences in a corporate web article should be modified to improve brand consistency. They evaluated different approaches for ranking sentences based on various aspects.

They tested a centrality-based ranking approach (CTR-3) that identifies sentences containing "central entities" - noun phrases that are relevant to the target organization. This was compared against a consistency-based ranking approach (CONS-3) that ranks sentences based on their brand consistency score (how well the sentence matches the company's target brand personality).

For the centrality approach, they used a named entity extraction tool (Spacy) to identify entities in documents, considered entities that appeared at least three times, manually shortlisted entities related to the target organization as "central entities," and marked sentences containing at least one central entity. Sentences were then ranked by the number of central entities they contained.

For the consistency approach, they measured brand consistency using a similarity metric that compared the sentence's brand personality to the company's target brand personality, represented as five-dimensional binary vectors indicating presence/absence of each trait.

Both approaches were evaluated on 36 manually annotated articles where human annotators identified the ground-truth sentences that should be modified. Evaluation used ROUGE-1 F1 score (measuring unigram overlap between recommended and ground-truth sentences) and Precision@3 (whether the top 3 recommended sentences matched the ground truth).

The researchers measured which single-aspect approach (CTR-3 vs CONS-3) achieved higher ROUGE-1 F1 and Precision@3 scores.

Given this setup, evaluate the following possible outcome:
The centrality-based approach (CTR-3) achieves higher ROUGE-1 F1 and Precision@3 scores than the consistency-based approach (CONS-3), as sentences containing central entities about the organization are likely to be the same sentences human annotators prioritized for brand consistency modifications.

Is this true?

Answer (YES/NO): YES